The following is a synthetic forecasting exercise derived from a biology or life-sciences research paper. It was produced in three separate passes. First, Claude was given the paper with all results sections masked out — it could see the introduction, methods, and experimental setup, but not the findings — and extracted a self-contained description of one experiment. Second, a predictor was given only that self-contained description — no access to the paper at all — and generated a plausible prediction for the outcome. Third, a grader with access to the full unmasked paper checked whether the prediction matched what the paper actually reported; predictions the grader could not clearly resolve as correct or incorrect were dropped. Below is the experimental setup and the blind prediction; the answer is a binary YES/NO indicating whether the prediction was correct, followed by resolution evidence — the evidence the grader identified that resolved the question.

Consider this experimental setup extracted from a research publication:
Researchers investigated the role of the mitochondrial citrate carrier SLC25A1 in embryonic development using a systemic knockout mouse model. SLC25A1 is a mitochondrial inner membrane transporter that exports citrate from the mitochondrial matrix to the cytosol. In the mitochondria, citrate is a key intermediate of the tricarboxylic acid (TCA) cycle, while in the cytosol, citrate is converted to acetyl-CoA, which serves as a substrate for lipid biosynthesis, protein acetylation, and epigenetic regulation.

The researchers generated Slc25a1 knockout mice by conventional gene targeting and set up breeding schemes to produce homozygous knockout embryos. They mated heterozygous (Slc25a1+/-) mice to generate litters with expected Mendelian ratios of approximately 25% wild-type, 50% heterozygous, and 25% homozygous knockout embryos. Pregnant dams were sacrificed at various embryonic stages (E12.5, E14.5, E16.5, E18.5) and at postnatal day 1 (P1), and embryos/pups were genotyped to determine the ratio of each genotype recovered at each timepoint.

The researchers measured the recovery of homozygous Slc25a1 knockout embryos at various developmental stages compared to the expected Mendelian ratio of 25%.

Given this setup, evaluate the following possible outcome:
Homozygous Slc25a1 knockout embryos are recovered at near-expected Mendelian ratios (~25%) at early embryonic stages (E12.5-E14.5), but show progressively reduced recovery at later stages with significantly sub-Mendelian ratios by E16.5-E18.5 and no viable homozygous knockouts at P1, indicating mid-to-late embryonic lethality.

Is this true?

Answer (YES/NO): NO